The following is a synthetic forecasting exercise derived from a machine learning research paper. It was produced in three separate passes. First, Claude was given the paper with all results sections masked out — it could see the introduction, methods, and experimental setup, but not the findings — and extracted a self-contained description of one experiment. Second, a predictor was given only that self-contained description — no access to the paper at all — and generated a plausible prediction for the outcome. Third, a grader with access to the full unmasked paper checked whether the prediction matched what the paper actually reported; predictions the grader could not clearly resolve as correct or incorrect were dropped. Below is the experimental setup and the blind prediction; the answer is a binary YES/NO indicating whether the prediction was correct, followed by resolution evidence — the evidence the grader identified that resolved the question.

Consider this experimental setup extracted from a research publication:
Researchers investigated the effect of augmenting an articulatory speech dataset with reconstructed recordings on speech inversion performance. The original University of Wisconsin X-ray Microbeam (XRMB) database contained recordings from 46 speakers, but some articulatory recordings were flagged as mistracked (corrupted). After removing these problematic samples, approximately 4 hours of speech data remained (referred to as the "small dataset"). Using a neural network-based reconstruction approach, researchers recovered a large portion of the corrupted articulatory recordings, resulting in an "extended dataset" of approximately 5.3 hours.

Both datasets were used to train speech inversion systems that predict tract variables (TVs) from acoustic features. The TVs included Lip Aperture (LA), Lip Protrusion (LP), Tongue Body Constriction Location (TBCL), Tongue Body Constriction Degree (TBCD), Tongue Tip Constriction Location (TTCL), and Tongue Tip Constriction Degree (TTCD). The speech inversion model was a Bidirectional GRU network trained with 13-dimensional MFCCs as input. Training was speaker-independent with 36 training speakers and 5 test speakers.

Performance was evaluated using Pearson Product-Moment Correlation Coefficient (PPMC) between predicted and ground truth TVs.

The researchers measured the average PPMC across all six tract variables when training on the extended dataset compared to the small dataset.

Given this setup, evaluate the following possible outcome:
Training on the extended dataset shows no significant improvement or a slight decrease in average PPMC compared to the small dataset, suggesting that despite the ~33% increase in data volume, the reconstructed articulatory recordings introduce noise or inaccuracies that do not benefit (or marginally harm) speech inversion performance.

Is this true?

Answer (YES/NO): NO